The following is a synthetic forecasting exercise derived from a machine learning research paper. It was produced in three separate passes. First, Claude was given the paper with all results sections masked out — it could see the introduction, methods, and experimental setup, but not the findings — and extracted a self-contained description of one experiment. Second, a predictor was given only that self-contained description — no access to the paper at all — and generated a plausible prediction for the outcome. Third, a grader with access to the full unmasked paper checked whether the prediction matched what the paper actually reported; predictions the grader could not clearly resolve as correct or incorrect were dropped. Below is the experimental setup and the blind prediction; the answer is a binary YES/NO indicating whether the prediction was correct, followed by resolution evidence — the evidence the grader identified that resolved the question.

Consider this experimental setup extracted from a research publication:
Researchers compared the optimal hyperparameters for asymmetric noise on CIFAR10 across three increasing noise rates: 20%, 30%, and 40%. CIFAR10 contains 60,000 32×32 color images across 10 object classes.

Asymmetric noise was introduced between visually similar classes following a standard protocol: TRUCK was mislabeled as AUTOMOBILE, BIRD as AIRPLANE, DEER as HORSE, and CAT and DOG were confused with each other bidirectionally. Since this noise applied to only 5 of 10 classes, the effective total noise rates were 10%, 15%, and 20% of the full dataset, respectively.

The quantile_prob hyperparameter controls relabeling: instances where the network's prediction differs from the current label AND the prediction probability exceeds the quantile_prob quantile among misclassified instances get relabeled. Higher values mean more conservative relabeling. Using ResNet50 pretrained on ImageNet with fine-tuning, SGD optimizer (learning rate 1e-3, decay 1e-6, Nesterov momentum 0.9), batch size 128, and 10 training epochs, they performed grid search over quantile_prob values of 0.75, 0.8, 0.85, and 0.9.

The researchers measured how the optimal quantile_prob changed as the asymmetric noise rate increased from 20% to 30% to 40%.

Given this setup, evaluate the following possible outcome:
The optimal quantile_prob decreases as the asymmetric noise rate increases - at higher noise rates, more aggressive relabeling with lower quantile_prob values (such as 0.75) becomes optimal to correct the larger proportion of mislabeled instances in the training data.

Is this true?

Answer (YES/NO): NO